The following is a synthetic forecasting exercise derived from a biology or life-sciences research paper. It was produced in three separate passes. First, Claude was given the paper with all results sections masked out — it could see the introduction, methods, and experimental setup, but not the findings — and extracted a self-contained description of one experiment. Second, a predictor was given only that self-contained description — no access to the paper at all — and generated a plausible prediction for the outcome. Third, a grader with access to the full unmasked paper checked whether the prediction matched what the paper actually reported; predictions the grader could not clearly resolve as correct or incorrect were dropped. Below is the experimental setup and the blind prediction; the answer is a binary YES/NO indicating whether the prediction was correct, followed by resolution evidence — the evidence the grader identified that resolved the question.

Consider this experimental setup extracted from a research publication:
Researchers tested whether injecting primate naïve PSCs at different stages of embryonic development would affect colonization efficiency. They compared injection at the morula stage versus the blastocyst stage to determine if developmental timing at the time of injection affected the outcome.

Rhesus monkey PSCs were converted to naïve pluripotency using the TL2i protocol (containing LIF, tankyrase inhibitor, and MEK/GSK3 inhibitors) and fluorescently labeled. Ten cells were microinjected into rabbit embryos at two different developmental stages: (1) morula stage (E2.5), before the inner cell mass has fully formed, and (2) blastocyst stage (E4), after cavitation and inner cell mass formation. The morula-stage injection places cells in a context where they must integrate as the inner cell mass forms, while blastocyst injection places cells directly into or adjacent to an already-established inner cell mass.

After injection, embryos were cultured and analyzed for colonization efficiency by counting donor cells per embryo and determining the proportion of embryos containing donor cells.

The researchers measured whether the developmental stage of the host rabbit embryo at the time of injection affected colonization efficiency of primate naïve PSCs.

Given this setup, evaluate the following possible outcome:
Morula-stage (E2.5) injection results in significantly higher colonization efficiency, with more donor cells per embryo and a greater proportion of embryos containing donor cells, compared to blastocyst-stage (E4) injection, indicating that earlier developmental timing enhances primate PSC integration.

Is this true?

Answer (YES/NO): NO